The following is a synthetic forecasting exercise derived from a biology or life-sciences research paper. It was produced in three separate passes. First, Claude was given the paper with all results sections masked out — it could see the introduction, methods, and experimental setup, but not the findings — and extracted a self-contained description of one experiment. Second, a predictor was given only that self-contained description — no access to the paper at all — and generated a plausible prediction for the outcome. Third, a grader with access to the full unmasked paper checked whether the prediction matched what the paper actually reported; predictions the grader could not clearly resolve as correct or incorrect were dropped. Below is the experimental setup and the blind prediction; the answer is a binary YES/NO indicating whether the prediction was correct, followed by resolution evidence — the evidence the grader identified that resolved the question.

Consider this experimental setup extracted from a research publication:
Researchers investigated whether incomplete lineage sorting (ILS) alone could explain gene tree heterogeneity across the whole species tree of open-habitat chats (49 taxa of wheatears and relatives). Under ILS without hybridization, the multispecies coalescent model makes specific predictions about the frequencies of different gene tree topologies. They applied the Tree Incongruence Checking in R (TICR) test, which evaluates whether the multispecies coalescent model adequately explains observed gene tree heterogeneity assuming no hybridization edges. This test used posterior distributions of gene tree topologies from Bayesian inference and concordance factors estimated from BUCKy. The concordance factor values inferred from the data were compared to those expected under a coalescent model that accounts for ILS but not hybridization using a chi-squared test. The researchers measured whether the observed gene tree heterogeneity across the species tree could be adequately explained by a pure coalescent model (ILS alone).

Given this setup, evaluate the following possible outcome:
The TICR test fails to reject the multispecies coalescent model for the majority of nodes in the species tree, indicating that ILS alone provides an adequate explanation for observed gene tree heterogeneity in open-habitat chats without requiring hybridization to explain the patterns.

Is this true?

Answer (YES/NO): NO